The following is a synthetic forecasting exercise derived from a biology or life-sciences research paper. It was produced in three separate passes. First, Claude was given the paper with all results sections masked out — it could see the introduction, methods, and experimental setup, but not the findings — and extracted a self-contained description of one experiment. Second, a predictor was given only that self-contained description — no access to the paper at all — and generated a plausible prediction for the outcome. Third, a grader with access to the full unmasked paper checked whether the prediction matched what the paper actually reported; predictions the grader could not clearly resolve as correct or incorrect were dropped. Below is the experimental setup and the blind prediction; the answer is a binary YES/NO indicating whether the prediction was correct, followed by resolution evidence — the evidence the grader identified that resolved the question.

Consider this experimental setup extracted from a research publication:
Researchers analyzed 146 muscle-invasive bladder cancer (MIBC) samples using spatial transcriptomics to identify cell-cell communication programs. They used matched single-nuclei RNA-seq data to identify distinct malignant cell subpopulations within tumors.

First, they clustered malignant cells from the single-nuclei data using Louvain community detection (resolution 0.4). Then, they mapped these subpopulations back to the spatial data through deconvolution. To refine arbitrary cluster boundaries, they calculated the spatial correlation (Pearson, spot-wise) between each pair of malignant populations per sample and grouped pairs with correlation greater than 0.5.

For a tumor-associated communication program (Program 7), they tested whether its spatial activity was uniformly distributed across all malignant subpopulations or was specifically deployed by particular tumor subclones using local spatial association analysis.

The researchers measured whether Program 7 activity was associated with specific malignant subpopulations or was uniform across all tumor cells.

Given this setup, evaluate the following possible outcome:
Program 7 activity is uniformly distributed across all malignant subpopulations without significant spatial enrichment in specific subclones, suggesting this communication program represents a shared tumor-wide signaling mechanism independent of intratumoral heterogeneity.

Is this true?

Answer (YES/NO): NO